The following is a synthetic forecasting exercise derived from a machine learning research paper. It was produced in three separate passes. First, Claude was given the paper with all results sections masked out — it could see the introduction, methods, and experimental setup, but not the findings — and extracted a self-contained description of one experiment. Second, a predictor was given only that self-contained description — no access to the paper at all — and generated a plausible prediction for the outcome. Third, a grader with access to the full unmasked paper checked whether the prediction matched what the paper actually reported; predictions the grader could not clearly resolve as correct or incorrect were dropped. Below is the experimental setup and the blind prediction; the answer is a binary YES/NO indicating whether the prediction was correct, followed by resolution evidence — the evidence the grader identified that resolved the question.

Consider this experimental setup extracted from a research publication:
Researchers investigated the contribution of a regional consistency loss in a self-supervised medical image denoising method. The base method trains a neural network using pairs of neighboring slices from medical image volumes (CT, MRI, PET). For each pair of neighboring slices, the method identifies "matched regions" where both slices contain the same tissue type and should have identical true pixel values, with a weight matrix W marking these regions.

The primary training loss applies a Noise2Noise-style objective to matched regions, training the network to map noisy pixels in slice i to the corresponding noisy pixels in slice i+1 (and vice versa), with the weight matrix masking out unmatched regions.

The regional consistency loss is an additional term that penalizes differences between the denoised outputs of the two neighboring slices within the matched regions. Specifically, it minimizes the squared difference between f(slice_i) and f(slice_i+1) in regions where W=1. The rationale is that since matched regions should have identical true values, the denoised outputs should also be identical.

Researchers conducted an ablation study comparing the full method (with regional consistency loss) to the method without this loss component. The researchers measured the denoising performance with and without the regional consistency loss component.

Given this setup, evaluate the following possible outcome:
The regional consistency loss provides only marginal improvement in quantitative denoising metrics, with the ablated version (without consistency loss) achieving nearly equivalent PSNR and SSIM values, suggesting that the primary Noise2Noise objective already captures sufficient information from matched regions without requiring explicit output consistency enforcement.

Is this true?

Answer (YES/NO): NO